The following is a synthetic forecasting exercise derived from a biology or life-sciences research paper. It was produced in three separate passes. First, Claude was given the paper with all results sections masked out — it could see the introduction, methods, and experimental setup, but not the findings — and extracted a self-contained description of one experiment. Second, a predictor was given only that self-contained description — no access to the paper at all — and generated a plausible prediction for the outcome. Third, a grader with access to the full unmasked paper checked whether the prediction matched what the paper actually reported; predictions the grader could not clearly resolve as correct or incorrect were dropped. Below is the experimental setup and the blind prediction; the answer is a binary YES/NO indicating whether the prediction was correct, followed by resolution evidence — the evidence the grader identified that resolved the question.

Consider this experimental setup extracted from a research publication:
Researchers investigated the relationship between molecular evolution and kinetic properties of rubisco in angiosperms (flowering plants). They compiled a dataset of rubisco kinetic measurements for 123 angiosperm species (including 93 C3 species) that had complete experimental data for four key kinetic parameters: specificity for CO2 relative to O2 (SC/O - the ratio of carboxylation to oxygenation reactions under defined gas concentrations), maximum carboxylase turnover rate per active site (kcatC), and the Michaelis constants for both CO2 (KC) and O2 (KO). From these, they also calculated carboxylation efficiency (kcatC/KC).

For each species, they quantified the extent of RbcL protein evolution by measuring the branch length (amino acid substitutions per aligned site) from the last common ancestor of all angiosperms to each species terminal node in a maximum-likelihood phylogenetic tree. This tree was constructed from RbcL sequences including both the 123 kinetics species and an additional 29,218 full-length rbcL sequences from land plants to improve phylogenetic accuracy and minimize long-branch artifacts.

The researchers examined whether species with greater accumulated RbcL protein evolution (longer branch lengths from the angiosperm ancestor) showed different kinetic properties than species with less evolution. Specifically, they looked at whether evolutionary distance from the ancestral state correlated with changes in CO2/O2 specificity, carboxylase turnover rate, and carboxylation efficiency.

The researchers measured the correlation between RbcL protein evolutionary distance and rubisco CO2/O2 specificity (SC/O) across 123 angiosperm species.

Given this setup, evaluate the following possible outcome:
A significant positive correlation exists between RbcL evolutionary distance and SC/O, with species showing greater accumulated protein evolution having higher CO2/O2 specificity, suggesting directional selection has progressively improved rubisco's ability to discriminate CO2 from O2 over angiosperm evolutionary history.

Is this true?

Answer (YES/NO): YES